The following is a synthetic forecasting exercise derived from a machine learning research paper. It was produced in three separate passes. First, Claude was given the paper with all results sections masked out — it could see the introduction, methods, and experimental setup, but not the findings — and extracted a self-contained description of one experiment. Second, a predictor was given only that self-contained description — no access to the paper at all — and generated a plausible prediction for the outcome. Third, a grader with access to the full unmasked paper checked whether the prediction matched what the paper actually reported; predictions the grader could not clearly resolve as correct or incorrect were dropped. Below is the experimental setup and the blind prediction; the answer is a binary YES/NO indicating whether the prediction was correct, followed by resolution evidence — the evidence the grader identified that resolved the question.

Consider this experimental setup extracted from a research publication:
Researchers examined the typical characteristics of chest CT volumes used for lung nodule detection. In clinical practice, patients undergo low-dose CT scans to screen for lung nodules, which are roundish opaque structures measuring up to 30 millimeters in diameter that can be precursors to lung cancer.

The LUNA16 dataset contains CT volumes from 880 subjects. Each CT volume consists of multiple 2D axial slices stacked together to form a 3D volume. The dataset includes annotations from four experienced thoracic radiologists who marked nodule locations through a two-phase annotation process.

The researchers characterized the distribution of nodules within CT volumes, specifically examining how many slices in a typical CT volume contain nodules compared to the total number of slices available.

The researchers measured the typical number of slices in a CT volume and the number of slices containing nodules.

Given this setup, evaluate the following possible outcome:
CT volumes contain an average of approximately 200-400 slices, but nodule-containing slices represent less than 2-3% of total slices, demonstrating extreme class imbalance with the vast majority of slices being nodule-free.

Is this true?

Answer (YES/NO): YES